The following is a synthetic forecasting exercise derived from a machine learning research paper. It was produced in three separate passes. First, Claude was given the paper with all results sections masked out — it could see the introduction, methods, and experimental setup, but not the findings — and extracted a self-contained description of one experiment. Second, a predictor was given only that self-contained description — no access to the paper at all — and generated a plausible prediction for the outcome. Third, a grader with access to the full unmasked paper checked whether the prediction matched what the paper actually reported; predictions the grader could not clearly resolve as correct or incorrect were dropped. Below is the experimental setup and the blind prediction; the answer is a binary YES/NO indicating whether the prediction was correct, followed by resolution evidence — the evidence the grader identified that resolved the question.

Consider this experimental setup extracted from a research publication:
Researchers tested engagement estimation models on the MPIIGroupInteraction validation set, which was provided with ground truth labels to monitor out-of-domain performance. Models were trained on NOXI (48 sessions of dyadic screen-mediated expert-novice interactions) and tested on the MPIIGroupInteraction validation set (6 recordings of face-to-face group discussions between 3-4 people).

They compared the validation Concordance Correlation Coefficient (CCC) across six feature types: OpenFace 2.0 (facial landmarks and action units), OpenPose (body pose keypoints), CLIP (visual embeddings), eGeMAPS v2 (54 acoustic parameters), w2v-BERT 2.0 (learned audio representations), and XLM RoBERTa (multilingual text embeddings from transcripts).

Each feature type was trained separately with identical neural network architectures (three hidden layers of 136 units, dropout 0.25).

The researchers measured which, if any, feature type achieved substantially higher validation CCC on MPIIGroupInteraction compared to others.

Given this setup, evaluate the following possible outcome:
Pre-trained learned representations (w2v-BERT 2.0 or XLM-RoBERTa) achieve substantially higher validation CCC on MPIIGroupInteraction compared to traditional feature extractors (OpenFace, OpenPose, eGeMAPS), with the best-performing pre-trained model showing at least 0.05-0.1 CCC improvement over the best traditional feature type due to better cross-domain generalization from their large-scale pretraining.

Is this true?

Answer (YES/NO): NO